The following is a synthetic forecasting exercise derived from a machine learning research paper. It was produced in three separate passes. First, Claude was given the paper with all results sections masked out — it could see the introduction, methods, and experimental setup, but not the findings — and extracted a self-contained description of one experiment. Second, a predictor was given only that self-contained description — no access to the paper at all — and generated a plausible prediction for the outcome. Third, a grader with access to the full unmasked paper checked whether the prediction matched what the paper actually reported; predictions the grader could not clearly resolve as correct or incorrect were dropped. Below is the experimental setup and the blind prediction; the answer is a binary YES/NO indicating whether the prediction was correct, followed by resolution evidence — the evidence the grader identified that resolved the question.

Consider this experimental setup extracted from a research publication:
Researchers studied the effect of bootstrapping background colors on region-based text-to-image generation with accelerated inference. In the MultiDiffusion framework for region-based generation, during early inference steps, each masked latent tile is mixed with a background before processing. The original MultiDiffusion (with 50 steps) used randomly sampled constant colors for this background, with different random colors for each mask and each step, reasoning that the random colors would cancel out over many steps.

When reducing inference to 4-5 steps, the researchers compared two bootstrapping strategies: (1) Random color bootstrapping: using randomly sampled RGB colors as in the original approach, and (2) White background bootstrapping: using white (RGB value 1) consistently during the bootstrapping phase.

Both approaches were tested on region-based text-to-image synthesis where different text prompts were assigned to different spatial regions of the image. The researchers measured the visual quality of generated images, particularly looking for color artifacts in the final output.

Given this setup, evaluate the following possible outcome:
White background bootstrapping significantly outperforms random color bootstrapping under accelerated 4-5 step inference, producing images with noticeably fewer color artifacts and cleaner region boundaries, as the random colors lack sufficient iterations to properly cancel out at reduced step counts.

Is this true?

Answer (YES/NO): YES